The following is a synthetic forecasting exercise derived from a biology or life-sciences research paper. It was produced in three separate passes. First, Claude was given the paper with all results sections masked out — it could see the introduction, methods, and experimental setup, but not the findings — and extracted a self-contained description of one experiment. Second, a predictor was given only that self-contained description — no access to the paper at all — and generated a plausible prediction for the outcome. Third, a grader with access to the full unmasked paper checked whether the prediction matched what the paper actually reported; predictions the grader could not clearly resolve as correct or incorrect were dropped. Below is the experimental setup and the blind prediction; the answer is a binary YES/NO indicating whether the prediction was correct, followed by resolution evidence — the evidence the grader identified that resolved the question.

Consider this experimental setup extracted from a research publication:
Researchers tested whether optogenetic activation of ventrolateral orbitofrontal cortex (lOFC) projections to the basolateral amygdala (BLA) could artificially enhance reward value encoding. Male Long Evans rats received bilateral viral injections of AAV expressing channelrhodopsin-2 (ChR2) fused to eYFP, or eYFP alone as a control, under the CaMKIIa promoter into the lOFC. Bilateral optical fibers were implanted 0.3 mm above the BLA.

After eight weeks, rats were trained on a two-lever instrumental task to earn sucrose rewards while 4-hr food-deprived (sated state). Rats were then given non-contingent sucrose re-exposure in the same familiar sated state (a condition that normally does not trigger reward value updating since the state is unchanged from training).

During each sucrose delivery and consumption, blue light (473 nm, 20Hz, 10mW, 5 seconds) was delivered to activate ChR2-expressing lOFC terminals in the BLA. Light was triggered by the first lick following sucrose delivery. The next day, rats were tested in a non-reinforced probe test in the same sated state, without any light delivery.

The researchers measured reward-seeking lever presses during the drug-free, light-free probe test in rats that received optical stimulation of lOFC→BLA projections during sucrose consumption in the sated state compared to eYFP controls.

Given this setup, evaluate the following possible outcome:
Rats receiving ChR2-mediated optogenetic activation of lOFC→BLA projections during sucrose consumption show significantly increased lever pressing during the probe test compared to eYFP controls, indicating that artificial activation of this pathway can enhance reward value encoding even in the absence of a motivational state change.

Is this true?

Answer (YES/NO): YES